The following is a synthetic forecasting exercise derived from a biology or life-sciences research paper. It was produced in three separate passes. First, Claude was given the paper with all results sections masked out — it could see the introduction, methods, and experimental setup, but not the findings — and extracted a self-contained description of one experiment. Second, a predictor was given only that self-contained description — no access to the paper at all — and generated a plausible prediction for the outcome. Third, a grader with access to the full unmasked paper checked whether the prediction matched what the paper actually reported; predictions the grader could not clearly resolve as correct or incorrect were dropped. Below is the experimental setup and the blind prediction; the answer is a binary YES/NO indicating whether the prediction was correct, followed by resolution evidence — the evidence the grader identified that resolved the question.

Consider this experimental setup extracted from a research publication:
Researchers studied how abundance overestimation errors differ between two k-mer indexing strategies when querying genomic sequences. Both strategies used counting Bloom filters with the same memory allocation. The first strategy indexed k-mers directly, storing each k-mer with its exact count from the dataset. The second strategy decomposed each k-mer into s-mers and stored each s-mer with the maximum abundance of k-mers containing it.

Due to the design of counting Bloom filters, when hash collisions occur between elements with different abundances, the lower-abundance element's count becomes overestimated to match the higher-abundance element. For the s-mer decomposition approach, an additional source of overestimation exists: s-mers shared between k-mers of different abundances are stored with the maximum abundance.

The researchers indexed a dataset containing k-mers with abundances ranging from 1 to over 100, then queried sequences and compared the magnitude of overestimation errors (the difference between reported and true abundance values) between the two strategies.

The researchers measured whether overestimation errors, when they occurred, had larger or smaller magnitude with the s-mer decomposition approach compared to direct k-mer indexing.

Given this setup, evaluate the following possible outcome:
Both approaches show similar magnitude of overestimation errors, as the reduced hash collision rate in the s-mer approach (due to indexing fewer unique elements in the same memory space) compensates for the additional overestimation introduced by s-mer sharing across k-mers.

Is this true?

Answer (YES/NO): NO